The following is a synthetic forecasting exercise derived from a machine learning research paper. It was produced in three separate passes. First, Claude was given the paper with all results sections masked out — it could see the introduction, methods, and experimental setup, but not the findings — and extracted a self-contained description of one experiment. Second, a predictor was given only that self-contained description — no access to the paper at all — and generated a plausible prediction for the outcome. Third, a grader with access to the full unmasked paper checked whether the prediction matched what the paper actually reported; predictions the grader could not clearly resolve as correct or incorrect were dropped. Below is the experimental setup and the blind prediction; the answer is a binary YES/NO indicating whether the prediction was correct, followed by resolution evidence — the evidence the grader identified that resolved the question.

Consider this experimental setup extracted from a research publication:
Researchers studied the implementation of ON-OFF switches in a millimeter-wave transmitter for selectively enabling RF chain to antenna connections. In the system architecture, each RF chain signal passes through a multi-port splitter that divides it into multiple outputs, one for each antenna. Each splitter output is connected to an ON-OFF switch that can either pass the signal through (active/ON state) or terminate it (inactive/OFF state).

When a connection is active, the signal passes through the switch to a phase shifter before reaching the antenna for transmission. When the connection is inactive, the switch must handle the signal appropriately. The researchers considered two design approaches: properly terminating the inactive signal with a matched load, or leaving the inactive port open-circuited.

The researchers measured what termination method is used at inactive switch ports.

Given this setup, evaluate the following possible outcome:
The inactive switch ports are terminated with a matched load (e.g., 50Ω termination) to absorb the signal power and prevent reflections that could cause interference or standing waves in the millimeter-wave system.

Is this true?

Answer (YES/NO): YES